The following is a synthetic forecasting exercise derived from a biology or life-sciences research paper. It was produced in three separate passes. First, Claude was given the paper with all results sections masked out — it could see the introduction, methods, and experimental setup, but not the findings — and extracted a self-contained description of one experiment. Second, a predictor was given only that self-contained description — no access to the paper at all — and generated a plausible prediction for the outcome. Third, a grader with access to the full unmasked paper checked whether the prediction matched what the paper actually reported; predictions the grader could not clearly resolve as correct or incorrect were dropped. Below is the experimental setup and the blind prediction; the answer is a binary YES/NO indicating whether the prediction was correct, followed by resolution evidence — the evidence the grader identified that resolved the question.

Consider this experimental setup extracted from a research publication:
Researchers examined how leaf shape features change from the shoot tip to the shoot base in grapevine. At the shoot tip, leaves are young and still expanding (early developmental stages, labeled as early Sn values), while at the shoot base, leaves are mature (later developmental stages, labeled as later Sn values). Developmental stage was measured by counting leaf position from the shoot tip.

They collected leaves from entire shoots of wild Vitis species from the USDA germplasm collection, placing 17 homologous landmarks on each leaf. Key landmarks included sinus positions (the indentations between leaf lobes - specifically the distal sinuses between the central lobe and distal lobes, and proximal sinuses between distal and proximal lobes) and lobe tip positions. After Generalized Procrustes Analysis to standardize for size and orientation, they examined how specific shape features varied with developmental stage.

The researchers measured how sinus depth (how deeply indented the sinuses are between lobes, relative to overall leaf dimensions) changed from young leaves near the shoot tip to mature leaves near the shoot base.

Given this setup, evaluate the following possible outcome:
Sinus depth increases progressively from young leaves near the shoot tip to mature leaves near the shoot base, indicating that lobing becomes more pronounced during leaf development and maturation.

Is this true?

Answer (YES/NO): NO